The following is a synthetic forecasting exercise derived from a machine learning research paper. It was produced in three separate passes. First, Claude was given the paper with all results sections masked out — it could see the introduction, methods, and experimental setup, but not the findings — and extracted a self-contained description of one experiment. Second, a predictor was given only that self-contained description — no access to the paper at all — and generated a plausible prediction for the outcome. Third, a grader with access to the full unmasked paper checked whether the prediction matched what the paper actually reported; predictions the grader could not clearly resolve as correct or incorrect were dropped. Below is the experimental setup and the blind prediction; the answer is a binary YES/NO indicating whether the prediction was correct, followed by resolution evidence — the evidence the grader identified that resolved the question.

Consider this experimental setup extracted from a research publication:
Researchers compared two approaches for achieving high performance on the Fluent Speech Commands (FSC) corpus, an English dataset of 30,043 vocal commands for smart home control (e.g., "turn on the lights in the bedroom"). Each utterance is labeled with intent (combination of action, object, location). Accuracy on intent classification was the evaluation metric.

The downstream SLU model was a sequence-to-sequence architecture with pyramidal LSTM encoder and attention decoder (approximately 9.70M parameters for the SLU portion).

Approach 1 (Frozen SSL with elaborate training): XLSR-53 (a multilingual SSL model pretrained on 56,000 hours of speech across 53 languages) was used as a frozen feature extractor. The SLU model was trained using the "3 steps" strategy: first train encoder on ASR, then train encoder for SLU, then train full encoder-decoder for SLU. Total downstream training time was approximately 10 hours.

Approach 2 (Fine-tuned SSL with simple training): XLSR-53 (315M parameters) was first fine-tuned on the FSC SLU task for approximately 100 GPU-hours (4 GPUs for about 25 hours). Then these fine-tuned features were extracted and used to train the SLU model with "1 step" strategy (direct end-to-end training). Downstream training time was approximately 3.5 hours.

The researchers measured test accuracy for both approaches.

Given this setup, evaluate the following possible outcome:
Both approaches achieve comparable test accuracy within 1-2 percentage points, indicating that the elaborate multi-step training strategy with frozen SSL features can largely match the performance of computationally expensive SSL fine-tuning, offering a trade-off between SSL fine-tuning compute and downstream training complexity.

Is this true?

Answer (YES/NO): YES